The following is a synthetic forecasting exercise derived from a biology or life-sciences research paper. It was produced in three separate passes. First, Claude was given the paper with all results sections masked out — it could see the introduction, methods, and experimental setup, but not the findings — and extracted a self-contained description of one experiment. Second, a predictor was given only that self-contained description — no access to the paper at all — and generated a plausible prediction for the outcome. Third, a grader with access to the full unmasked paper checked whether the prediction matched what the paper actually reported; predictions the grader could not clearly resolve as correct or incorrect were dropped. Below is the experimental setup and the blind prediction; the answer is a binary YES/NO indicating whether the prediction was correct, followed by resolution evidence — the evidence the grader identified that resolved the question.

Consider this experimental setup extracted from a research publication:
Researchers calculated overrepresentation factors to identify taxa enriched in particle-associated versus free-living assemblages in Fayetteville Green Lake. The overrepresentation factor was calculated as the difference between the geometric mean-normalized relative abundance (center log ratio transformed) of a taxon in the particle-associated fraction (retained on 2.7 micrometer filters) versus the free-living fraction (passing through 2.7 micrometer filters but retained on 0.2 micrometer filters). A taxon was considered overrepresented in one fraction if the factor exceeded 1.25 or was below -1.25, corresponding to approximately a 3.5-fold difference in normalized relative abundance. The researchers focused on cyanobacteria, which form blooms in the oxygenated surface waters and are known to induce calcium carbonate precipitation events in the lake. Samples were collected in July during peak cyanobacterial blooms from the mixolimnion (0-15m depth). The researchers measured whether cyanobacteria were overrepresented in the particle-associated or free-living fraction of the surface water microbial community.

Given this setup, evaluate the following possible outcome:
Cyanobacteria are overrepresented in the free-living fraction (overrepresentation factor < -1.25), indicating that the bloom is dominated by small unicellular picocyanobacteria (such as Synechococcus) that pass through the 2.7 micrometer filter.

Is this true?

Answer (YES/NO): NO